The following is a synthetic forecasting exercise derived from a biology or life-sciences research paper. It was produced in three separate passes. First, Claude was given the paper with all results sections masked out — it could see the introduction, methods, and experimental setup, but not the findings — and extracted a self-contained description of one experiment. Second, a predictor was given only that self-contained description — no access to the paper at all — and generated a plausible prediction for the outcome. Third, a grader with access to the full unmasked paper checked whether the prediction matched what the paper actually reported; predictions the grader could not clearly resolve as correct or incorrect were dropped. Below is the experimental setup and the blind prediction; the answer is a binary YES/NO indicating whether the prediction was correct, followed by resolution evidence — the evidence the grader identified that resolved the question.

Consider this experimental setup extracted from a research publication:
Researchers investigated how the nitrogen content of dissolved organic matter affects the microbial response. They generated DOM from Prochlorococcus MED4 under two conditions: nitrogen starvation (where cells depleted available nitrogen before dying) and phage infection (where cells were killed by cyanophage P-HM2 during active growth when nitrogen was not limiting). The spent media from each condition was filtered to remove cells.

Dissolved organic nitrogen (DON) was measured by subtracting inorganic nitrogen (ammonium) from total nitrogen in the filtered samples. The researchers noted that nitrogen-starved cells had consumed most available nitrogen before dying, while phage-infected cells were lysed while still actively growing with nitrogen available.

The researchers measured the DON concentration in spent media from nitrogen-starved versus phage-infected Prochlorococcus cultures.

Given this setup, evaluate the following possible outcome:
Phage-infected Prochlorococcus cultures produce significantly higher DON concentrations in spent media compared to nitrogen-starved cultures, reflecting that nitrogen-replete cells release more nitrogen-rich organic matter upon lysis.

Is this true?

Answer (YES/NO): NO